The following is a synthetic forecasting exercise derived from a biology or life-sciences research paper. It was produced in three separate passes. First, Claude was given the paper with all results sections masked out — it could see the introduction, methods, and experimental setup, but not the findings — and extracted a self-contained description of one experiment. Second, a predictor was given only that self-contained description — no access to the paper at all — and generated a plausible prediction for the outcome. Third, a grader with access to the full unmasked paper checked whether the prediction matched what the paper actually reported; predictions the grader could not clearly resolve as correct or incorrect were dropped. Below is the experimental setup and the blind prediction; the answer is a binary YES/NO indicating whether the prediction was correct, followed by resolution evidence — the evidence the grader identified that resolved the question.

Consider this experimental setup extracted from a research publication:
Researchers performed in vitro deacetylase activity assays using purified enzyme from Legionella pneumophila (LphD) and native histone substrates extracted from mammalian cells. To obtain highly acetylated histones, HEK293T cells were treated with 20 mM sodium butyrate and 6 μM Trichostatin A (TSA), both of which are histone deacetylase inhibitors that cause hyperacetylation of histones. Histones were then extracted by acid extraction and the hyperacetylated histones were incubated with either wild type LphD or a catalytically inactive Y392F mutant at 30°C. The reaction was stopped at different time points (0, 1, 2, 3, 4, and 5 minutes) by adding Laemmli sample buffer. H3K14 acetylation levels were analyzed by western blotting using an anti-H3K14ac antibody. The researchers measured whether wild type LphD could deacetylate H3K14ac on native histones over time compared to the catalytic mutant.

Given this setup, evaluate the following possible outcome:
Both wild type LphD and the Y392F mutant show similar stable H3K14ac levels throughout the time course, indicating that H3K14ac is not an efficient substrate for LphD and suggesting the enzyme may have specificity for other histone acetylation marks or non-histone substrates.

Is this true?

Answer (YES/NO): NO